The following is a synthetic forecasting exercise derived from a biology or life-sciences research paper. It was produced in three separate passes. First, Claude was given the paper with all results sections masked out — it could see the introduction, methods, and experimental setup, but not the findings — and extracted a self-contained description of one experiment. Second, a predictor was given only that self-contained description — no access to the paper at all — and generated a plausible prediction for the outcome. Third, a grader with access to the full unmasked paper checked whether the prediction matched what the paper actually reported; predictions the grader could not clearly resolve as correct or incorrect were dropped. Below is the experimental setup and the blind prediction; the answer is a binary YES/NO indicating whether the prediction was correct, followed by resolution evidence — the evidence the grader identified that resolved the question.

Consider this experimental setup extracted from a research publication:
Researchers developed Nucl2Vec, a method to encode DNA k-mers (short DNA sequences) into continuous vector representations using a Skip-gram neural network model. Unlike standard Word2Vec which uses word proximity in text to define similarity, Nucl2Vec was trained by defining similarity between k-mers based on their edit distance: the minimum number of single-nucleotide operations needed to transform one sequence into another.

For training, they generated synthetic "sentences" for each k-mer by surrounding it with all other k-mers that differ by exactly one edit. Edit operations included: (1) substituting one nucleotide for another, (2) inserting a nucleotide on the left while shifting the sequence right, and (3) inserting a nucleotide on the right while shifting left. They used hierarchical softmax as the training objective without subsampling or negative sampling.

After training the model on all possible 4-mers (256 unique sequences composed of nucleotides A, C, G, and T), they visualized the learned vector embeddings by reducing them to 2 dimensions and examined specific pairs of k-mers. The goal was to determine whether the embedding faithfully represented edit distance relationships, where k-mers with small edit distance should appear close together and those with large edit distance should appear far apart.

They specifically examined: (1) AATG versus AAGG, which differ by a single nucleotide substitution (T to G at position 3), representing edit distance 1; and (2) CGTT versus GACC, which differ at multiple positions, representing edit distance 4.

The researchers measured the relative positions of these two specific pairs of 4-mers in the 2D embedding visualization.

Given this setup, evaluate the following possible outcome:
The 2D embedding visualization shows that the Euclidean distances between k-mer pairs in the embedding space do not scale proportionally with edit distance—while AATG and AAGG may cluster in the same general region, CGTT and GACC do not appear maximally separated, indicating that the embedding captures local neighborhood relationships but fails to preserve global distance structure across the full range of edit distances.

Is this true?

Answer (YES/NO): NO